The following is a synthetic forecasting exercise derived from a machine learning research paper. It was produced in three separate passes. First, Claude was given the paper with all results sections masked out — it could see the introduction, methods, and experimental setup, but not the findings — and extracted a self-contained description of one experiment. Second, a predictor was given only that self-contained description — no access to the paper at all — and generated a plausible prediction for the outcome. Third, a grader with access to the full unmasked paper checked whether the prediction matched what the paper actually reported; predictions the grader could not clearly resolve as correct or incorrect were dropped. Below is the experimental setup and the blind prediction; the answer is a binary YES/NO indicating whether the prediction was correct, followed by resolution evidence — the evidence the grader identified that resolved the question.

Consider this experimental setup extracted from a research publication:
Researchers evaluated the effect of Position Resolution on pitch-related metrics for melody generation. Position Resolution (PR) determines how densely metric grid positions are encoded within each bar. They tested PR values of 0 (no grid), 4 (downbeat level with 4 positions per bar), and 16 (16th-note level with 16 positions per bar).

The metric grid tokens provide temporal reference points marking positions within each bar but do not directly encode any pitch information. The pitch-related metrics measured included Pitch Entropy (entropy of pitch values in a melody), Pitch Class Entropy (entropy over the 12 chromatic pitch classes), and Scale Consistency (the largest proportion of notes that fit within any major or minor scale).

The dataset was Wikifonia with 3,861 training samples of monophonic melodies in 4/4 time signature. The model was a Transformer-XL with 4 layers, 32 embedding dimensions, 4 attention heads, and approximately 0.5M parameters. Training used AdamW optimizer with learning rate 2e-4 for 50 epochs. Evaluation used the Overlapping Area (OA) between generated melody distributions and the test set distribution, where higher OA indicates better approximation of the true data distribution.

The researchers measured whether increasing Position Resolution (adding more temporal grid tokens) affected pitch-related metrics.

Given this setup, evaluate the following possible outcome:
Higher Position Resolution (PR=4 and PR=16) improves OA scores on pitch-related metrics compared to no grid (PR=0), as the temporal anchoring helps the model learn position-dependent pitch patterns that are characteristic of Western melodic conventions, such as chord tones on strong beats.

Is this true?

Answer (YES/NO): NO